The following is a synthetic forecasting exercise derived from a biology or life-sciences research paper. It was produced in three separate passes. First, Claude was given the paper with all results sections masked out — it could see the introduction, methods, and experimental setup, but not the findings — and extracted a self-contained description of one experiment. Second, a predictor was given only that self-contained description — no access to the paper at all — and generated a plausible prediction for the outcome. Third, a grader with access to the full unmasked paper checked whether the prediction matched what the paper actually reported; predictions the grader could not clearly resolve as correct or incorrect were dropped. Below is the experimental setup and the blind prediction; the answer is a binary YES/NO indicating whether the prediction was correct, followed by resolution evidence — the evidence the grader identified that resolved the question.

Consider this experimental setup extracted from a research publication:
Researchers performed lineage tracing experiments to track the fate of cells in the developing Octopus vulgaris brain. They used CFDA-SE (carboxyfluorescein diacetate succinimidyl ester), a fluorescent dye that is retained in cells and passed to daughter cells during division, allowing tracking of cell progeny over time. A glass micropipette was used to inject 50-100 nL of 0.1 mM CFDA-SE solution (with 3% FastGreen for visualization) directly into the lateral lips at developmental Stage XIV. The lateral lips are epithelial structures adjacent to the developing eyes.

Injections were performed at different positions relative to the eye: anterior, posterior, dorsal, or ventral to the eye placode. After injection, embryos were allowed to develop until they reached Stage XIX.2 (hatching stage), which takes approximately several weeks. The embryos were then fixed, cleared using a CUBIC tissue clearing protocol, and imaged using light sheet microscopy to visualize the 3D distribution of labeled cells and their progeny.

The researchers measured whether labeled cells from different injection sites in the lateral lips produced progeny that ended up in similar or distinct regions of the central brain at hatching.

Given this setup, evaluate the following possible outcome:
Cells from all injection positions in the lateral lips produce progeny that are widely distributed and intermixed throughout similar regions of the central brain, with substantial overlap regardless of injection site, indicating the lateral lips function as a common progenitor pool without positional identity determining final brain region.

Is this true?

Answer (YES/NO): NO